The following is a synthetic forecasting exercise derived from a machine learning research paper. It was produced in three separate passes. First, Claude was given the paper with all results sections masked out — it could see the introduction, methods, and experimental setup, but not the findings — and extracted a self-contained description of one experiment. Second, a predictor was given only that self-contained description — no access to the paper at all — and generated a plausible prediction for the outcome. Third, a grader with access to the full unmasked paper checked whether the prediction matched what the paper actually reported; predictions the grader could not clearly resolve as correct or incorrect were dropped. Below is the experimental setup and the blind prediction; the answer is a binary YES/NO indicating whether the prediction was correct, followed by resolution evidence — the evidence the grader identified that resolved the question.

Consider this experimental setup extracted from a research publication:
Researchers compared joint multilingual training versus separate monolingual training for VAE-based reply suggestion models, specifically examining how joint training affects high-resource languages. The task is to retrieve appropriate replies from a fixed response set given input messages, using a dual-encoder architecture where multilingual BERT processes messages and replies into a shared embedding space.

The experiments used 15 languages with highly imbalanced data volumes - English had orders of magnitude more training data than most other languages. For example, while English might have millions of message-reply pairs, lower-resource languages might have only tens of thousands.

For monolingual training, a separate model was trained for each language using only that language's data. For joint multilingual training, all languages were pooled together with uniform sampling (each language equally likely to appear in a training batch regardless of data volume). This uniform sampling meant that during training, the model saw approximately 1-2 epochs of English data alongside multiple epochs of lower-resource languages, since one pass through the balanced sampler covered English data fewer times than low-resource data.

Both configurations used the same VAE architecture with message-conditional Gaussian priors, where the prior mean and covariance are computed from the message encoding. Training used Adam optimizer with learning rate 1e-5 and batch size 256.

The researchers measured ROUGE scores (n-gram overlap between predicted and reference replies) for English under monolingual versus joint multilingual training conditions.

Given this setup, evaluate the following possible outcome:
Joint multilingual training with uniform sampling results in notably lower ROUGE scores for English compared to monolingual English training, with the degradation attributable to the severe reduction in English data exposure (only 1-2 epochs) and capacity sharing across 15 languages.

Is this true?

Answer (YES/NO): YES